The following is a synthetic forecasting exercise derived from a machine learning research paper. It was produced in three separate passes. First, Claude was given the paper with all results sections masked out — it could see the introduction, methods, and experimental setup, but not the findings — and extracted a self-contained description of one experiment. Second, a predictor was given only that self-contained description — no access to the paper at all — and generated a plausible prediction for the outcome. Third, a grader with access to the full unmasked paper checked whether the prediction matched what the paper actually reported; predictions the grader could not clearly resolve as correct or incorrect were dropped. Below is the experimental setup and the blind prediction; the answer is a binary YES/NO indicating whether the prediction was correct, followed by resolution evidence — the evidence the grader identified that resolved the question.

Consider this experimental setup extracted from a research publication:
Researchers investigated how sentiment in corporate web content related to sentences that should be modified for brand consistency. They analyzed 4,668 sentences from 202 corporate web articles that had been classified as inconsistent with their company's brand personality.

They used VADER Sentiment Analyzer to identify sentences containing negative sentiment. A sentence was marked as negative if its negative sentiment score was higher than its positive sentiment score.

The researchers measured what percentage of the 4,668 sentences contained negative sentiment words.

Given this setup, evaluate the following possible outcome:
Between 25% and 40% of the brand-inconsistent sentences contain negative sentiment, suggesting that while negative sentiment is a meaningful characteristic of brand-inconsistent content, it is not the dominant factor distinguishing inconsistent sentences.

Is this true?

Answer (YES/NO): NO